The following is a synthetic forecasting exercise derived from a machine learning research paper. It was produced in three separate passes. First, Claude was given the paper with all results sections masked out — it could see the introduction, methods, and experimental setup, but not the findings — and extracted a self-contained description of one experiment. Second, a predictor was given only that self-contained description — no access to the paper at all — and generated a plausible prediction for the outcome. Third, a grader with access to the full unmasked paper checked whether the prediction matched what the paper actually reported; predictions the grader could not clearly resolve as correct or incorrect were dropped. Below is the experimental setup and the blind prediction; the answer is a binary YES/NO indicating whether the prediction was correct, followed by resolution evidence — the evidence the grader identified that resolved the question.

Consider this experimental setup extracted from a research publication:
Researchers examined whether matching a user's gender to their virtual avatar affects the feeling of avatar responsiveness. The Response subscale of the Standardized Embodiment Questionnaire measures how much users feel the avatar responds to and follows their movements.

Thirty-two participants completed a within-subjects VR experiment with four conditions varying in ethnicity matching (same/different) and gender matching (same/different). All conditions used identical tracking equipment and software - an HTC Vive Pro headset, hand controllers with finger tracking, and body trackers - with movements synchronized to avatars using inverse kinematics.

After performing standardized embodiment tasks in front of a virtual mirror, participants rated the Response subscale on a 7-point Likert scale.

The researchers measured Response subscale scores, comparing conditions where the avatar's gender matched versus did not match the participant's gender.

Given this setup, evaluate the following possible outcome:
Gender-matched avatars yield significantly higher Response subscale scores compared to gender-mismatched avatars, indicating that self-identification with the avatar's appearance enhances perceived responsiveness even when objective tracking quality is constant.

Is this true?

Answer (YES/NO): NO